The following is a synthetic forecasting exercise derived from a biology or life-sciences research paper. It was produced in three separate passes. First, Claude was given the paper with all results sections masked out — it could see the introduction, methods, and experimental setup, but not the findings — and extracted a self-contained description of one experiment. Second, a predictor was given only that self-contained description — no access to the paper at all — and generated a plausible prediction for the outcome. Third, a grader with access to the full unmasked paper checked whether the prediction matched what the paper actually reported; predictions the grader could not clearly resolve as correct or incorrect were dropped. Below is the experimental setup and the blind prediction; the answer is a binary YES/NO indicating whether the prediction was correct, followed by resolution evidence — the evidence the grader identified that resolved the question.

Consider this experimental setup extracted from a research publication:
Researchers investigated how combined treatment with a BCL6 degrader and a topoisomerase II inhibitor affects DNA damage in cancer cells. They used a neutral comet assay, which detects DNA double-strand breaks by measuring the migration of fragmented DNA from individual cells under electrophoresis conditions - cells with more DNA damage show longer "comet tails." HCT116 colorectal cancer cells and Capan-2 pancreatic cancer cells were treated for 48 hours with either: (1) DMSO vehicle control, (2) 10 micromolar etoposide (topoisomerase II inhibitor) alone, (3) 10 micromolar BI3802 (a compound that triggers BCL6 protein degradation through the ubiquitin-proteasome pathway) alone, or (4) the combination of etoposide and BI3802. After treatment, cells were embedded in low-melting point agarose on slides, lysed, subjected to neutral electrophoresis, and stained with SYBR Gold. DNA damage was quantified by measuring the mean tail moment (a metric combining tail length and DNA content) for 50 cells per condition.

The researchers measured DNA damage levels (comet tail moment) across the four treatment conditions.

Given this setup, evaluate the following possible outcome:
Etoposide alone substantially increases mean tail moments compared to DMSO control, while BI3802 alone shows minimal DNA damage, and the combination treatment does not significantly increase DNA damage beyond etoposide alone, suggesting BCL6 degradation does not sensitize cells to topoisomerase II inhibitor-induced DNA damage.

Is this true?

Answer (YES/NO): NO